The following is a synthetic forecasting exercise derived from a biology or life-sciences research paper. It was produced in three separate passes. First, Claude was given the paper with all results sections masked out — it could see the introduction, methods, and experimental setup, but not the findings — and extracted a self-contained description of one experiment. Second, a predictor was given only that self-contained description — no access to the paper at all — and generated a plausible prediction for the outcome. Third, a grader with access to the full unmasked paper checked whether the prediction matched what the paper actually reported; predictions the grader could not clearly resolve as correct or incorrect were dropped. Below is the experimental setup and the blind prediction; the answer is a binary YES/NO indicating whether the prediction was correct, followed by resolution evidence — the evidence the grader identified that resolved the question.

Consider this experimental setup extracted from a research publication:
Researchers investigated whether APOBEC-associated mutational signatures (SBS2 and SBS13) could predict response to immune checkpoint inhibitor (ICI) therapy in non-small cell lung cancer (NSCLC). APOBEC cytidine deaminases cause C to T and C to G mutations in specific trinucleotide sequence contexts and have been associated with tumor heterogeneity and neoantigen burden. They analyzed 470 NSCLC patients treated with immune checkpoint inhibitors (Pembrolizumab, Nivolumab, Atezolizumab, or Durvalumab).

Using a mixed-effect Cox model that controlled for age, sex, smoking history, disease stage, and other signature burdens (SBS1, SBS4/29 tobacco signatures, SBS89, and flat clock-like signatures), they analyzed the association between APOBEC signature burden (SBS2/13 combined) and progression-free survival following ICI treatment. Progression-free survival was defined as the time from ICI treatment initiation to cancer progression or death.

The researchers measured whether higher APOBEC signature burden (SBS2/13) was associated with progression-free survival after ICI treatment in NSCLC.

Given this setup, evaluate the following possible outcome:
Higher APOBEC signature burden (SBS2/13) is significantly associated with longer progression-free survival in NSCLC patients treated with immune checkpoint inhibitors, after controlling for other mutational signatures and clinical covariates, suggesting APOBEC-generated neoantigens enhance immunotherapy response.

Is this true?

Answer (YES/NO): NO